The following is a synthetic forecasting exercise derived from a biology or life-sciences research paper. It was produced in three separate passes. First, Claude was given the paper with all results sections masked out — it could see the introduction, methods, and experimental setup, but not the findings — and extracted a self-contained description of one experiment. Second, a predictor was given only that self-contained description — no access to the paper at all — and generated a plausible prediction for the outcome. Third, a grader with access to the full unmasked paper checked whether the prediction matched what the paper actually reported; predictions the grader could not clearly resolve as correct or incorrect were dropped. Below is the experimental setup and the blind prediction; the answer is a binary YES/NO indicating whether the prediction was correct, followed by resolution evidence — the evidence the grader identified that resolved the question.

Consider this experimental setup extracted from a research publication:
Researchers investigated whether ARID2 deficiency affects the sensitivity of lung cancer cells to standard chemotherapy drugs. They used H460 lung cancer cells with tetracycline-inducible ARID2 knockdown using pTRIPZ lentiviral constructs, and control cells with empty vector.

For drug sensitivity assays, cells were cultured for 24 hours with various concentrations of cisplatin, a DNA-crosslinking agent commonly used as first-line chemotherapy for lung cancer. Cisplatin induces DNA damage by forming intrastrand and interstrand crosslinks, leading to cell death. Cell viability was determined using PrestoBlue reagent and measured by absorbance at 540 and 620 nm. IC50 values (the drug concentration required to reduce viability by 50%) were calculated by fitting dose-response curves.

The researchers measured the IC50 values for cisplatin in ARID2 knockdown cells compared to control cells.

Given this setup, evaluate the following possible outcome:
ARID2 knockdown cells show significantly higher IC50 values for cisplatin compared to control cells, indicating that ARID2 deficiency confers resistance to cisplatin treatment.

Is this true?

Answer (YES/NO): NO